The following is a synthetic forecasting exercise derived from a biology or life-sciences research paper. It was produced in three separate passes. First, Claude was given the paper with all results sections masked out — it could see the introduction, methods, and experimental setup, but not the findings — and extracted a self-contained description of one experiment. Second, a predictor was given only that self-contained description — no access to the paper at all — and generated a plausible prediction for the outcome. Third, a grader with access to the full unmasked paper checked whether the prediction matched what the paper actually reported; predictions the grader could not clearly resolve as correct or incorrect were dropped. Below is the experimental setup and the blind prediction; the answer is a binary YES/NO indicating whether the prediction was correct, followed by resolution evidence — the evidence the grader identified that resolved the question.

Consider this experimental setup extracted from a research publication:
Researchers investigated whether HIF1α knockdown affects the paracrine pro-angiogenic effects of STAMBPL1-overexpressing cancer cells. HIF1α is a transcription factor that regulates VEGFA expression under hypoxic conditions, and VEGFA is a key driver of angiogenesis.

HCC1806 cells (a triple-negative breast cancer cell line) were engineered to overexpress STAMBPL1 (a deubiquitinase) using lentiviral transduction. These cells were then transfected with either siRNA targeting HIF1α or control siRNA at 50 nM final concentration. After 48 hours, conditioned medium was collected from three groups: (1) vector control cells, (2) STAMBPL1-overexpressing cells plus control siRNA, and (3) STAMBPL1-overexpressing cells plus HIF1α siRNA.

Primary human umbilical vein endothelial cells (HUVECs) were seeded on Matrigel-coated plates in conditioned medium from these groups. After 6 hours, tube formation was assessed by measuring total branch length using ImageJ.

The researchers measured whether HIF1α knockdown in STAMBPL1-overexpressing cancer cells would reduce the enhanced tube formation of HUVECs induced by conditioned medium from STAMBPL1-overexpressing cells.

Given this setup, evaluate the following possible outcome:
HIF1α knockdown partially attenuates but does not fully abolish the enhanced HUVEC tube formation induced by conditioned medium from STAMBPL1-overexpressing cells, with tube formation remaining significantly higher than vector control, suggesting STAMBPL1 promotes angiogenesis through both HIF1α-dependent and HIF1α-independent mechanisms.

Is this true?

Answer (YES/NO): NO